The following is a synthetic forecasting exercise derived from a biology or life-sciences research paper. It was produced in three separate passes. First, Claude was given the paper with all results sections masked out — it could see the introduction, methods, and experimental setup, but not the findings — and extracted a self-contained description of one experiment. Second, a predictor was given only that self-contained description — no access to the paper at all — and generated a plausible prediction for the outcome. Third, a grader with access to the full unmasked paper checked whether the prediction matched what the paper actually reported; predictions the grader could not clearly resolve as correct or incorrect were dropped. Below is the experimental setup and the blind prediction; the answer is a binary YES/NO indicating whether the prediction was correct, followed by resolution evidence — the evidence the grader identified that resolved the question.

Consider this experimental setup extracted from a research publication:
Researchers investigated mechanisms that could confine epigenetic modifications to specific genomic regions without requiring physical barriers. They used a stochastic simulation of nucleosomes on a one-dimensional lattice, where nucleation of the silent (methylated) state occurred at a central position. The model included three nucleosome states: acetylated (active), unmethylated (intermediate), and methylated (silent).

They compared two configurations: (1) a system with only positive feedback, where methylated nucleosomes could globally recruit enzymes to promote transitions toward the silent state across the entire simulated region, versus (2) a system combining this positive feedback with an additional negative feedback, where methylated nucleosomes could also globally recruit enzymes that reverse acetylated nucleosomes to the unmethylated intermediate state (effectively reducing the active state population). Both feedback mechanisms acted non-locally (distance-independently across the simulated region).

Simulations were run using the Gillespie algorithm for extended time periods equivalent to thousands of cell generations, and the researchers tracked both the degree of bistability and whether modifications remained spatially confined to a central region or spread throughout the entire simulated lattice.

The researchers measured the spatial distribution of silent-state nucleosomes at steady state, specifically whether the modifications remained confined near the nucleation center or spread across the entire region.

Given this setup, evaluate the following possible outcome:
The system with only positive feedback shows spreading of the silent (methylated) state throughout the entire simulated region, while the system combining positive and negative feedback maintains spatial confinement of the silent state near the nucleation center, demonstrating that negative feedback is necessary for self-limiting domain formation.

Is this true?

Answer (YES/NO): YES